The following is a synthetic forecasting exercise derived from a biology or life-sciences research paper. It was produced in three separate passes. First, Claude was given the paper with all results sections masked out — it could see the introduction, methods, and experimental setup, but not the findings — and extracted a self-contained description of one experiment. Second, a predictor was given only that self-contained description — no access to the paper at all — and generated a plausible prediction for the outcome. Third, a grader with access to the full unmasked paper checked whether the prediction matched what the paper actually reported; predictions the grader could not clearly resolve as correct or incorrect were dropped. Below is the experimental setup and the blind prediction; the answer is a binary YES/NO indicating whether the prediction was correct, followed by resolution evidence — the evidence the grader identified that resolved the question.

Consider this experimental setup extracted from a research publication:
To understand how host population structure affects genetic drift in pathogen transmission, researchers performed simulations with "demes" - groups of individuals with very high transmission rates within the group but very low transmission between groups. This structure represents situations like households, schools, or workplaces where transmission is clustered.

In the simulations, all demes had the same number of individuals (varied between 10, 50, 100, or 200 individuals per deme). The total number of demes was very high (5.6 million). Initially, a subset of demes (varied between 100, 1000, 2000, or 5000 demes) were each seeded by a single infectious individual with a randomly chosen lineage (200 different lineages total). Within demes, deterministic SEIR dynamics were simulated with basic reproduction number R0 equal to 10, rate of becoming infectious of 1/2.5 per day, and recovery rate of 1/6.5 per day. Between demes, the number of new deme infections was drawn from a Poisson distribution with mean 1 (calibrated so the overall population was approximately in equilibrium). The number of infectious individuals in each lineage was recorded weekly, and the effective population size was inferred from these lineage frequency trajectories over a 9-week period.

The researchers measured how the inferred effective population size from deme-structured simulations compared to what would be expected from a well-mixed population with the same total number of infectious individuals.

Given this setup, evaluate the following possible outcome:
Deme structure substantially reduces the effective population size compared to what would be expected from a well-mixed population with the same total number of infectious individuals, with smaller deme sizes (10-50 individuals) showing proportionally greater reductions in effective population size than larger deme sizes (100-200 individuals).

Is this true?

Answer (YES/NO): NO